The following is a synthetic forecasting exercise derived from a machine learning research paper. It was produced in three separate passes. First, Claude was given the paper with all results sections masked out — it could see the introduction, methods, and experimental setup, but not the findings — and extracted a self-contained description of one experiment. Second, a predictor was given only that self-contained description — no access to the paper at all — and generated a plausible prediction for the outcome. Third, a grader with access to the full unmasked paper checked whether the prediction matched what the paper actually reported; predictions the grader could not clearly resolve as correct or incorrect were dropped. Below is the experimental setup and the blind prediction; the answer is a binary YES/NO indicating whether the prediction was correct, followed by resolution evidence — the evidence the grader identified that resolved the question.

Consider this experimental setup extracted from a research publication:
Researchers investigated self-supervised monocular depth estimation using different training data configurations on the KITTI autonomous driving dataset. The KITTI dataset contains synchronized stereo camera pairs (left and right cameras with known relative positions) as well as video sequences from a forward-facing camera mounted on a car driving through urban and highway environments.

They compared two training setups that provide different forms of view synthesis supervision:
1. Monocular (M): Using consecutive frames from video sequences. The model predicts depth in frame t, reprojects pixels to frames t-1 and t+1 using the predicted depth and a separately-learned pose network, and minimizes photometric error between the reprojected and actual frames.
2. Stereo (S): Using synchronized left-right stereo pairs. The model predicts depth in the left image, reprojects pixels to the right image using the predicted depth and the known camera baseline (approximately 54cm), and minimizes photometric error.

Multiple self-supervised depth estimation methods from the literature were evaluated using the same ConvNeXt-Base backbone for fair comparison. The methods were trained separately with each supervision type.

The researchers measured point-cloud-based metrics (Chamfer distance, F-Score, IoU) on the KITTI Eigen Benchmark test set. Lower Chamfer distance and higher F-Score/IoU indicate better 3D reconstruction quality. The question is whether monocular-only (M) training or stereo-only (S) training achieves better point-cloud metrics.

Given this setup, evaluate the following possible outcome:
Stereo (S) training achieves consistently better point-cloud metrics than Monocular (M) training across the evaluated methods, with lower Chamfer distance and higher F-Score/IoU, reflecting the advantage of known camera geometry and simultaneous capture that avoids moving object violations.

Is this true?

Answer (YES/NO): YES